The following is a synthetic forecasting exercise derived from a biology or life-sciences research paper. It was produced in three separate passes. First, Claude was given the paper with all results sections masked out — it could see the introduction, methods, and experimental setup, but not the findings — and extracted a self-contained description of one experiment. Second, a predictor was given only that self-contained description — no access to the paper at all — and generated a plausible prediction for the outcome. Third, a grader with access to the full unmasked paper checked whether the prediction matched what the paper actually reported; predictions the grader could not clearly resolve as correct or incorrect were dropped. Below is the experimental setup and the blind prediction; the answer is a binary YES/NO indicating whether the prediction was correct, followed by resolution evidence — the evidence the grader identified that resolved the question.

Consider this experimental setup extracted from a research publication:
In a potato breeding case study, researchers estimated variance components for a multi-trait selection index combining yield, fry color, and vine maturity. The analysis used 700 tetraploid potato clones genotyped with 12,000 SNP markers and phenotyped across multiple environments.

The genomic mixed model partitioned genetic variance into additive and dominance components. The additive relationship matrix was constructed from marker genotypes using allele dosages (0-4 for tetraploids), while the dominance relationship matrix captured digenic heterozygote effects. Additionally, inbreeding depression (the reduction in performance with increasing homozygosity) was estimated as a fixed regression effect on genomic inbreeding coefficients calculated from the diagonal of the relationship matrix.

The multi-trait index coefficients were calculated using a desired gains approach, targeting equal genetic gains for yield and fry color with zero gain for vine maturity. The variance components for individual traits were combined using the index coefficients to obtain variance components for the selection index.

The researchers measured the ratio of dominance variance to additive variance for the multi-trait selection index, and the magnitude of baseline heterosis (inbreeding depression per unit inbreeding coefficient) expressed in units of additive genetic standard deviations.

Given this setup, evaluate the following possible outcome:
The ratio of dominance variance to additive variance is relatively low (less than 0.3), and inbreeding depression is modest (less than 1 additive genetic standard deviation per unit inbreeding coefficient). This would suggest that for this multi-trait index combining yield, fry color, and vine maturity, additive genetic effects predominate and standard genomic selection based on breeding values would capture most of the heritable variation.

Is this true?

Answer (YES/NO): NO